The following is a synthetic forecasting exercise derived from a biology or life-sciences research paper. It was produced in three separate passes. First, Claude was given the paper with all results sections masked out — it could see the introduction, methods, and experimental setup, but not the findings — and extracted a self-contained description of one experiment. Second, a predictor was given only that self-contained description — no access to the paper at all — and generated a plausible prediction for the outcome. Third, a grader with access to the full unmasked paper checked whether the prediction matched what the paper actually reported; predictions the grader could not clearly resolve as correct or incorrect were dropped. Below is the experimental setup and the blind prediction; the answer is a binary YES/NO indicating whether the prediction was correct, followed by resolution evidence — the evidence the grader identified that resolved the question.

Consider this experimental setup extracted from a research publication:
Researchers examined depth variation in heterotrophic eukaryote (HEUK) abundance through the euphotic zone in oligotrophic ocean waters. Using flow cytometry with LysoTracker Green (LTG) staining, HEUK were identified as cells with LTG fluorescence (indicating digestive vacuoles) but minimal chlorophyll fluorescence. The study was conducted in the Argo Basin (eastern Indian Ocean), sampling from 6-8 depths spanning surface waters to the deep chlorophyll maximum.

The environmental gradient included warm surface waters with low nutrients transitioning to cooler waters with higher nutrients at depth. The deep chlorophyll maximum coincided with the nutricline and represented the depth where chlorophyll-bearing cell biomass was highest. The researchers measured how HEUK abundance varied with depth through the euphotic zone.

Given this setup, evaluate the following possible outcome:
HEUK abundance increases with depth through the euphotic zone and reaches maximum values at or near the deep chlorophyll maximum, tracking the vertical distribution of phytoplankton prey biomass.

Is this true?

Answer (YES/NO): NO